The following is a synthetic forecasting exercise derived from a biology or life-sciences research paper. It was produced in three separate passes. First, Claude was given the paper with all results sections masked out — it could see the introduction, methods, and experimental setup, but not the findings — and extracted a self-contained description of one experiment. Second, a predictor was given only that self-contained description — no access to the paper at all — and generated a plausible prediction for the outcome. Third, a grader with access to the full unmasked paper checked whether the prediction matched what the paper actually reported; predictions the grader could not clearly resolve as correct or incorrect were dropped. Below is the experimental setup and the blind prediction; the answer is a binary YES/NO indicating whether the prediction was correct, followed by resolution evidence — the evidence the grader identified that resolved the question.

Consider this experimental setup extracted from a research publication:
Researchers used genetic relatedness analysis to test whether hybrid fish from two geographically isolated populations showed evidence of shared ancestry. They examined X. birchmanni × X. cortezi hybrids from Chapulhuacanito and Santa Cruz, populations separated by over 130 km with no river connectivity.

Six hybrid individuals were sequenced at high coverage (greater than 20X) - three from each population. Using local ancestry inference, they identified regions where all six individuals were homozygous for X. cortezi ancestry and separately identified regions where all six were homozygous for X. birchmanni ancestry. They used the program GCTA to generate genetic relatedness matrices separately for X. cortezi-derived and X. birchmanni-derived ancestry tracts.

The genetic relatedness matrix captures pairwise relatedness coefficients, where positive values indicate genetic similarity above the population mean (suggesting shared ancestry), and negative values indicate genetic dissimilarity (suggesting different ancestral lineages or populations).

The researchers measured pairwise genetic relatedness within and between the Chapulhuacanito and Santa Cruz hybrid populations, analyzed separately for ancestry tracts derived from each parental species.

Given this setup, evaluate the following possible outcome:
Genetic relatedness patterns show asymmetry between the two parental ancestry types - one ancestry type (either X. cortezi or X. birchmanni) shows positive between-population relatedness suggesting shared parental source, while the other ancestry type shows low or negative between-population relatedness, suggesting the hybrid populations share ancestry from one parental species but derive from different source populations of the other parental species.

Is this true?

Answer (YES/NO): NO